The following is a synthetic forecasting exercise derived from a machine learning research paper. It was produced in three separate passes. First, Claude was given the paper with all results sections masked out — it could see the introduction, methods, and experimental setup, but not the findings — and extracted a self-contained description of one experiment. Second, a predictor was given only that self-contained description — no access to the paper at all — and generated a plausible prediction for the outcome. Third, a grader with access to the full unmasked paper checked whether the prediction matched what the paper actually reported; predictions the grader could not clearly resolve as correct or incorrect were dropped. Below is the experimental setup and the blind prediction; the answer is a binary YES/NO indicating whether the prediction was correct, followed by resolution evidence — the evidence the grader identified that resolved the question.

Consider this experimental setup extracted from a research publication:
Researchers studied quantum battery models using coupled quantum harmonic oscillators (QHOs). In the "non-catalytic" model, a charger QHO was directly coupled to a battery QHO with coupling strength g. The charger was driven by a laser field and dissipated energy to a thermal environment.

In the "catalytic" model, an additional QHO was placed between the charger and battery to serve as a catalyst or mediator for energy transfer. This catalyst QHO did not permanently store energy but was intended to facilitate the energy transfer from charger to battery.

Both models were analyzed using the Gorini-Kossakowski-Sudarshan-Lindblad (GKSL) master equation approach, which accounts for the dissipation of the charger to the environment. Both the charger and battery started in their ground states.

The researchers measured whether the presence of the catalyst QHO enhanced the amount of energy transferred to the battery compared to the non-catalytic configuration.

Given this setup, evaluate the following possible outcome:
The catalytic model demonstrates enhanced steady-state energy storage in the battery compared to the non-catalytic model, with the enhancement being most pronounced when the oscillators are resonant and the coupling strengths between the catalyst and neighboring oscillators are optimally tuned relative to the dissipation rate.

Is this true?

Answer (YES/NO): NO